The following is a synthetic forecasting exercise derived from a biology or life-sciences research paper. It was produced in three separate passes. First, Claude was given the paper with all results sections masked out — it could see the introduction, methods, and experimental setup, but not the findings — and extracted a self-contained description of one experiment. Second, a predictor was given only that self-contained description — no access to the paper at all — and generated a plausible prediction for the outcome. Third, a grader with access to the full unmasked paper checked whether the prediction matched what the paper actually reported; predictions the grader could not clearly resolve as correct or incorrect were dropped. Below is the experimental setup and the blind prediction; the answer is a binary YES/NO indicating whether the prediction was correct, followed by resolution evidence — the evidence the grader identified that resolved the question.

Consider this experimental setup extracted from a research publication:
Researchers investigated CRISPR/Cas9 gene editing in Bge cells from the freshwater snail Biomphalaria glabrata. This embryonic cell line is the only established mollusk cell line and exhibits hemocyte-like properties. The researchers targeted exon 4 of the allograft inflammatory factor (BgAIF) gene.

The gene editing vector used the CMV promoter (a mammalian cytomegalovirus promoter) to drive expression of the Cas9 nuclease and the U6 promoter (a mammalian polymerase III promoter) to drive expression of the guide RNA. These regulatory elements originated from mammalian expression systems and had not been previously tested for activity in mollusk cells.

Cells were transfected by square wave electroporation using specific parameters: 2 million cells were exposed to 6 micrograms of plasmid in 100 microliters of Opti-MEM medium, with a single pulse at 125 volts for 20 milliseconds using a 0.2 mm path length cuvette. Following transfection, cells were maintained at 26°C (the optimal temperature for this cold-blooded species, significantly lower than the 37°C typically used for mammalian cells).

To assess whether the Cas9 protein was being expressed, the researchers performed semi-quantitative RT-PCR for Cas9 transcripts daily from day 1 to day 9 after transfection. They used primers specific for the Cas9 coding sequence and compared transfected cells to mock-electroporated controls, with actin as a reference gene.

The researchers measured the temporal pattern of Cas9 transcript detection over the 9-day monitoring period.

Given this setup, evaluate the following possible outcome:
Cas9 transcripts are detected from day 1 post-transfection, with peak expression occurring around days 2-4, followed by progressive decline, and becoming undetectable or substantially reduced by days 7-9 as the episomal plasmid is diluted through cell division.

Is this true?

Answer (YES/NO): NO